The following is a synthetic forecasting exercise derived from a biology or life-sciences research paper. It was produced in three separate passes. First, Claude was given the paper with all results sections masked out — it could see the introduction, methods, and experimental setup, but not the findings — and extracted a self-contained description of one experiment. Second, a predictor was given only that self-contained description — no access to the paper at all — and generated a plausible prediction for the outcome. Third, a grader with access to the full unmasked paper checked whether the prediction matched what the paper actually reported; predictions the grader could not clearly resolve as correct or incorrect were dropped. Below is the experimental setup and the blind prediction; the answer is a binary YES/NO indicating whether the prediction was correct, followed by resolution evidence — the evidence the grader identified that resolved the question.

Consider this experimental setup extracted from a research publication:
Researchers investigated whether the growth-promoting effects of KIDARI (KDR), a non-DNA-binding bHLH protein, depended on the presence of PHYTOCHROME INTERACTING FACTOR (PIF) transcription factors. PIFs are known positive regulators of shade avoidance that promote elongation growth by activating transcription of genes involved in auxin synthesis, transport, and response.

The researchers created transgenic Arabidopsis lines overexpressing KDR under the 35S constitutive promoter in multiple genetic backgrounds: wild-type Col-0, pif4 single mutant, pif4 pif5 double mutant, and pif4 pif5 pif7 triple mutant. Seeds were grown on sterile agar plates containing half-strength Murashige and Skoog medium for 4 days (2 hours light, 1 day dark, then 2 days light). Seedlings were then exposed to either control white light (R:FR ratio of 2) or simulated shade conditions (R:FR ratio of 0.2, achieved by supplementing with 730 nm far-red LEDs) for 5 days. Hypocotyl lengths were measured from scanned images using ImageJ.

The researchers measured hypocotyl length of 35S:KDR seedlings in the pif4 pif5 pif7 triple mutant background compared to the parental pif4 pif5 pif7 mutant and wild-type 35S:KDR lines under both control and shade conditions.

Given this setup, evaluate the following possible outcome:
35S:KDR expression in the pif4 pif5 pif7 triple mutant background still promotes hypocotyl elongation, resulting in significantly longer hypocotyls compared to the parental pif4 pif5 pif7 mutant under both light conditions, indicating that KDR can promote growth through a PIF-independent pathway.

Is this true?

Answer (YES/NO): NO